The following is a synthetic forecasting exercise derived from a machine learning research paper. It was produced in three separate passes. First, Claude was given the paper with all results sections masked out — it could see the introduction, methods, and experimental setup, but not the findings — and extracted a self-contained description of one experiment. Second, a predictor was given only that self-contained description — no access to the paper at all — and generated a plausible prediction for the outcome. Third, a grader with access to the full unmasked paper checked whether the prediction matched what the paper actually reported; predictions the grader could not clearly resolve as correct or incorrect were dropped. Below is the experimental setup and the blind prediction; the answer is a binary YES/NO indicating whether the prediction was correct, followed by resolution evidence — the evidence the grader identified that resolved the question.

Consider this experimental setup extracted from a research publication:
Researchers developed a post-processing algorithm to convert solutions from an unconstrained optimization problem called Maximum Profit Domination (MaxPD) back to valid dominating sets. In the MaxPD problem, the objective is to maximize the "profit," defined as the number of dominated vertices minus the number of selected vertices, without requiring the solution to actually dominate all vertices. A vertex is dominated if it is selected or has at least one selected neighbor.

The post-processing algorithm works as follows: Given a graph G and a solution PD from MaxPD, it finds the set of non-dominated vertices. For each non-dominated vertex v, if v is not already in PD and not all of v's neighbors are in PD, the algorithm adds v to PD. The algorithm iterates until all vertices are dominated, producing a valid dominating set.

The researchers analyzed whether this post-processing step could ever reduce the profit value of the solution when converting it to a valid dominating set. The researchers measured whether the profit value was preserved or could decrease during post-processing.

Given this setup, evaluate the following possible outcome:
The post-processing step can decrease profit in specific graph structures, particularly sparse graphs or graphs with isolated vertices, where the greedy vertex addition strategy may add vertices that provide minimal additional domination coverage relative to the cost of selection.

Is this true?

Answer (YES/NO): NO